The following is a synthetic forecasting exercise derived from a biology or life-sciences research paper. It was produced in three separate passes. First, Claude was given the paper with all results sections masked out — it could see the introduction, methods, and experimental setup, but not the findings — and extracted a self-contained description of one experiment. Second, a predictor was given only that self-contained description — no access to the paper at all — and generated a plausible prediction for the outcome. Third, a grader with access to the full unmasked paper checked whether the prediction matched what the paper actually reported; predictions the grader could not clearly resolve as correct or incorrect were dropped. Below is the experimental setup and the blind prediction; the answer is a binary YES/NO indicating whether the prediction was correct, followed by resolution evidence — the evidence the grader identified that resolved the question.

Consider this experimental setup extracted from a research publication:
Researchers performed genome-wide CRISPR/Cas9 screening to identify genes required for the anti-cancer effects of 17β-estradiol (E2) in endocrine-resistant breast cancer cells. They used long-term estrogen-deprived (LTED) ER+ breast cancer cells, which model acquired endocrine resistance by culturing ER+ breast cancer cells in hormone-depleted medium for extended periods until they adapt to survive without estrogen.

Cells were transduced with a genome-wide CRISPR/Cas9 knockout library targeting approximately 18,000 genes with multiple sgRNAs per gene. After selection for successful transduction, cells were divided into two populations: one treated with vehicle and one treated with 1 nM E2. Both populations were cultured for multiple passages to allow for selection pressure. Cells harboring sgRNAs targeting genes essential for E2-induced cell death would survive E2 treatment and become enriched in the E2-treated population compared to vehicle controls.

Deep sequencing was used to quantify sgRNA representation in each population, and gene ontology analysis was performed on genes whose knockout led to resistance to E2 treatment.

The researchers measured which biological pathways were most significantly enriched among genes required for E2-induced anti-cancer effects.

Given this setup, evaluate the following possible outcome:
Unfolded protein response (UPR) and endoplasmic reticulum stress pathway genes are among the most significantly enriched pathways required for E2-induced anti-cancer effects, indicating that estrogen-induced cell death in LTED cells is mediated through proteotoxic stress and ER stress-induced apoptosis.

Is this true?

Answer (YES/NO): NO